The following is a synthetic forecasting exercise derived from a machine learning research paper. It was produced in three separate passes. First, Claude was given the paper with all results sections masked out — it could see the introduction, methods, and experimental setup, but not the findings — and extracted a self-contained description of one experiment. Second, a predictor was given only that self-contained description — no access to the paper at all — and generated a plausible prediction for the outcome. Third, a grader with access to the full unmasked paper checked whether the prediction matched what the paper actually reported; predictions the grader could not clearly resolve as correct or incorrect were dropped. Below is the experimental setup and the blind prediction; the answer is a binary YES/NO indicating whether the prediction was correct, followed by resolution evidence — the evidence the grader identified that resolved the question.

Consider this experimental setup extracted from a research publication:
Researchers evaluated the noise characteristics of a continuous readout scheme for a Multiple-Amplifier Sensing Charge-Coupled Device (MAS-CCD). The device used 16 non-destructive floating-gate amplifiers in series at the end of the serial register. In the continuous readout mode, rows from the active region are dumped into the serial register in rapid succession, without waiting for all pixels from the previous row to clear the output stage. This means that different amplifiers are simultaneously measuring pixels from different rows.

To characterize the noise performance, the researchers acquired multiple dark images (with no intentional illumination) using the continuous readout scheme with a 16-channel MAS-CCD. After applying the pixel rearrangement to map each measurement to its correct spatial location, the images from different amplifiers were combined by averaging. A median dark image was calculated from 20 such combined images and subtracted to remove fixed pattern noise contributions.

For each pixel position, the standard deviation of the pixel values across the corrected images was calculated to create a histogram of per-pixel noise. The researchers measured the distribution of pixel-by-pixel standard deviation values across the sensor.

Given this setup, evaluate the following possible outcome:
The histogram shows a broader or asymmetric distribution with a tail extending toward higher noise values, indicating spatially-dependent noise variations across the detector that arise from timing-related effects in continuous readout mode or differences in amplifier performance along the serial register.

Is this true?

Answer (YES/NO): NO